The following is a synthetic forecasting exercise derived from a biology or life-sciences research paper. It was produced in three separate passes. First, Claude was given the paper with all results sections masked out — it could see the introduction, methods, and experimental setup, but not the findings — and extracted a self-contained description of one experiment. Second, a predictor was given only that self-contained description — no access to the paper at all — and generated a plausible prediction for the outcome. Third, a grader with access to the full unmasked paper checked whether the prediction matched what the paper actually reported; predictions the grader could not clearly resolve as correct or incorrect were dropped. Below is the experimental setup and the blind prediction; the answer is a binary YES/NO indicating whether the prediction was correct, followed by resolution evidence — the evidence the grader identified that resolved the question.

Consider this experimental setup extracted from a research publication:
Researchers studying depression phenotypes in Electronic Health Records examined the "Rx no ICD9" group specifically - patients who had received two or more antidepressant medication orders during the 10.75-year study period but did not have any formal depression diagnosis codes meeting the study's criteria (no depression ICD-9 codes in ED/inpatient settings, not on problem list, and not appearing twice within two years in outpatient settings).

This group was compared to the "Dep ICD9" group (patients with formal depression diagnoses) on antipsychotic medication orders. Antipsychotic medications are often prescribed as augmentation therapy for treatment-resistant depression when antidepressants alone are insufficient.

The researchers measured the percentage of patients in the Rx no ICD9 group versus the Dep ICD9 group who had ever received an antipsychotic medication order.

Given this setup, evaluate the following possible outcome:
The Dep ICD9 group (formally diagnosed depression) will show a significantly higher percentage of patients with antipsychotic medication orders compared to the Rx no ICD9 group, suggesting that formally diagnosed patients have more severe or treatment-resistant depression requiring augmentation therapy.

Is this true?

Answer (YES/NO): YES